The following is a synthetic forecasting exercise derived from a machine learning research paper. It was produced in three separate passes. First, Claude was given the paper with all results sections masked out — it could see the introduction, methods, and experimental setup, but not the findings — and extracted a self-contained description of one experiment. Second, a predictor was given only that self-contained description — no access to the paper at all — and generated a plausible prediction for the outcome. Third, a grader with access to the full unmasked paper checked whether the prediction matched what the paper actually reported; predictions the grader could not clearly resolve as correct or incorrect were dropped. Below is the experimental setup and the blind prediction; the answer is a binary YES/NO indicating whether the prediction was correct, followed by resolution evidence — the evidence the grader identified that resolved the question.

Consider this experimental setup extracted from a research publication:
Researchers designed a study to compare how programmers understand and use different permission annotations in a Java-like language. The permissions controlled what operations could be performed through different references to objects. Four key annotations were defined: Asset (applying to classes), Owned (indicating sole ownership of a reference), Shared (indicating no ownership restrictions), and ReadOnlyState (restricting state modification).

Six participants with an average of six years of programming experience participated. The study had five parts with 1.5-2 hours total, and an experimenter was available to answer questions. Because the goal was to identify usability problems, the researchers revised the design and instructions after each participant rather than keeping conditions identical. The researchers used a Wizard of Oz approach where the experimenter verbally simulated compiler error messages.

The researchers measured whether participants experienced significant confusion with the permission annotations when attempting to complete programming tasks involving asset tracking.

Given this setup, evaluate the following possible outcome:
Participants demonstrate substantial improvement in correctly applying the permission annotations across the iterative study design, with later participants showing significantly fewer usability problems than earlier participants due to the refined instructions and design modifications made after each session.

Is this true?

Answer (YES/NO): NO